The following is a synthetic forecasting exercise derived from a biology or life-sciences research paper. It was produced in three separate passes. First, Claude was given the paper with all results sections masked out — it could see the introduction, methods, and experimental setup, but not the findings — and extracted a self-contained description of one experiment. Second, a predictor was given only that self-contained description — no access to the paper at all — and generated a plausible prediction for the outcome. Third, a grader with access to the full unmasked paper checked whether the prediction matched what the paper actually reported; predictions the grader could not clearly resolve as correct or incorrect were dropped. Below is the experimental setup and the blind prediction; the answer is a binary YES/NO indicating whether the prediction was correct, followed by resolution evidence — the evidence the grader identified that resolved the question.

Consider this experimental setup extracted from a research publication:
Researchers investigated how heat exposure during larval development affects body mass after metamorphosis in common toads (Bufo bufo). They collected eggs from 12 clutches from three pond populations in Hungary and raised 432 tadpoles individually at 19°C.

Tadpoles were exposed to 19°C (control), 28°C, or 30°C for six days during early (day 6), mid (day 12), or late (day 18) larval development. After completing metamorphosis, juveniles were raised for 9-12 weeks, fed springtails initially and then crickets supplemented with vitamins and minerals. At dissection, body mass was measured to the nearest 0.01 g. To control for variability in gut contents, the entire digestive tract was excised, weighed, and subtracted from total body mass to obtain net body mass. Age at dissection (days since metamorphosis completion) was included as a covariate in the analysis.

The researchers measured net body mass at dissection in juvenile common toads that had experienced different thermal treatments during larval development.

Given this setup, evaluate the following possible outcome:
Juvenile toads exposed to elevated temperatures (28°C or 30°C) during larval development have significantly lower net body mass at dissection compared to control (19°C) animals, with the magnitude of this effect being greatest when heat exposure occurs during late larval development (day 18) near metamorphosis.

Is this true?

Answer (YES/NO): NO